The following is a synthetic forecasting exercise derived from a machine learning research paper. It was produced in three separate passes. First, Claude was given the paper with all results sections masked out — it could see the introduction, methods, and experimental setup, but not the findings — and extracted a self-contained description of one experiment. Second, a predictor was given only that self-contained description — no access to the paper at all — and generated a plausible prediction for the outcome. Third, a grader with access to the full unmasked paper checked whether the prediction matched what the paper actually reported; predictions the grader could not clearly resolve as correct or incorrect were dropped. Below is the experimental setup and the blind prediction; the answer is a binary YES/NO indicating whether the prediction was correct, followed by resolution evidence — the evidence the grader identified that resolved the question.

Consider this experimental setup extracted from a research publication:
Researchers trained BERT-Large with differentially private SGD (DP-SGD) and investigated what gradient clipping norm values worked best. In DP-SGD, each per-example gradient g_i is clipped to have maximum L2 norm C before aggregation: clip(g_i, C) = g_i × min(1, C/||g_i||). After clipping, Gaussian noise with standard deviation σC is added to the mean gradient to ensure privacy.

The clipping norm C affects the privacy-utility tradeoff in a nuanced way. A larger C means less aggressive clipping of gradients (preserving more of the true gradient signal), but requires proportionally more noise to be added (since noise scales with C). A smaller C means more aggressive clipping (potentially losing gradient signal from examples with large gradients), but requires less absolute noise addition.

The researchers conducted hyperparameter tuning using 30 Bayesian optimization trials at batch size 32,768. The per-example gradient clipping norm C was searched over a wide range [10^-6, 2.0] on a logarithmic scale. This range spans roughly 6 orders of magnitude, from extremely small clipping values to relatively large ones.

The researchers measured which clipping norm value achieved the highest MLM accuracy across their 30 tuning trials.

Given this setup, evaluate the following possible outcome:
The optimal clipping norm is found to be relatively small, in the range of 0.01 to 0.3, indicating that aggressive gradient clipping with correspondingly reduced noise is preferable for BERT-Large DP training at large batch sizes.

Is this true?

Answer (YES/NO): NO